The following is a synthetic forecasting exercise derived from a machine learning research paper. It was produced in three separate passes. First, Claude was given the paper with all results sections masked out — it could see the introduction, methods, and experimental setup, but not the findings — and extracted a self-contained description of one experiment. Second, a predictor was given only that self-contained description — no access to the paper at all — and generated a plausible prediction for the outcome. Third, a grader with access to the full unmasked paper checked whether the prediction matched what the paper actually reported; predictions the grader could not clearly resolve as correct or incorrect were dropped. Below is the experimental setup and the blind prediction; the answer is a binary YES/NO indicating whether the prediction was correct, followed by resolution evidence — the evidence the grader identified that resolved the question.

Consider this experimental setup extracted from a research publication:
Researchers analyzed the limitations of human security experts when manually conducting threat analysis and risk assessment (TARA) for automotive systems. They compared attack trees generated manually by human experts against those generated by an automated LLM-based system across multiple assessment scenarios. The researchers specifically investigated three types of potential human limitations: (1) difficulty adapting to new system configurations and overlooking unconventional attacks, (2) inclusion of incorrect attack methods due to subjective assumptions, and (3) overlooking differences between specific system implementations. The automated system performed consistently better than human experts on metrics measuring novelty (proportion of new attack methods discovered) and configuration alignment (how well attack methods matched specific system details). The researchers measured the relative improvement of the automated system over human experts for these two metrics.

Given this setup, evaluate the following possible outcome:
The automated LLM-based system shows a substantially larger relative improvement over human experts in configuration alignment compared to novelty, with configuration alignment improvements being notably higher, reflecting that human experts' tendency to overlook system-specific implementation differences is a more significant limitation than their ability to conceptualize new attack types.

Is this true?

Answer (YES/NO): NO